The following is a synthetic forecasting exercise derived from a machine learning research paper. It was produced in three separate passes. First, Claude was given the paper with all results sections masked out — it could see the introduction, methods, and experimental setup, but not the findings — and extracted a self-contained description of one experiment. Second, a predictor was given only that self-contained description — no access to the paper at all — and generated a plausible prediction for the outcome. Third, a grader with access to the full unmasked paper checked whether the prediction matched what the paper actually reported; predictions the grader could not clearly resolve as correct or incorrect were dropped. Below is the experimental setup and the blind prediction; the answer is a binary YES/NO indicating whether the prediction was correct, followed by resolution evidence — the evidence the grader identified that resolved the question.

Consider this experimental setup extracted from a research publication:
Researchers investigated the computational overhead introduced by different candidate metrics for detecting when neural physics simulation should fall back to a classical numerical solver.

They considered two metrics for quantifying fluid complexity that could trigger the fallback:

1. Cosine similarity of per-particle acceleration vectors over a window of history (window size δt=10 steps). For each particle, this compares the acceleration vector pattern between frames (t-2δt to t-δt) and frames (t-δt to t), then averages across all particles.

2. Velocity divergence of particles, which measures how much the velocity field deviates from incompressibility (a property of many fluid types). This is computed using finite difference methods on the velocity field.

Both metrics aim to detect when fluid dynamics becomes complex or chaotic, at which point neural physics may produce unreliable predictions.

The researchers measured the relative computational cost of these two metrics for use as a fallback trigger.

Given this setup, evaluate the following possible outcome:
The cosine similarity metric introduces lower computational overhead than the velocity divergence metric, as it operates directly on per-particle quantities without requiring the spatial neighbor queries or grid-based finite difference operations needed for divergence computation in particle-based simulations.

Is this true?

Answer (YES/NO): YES